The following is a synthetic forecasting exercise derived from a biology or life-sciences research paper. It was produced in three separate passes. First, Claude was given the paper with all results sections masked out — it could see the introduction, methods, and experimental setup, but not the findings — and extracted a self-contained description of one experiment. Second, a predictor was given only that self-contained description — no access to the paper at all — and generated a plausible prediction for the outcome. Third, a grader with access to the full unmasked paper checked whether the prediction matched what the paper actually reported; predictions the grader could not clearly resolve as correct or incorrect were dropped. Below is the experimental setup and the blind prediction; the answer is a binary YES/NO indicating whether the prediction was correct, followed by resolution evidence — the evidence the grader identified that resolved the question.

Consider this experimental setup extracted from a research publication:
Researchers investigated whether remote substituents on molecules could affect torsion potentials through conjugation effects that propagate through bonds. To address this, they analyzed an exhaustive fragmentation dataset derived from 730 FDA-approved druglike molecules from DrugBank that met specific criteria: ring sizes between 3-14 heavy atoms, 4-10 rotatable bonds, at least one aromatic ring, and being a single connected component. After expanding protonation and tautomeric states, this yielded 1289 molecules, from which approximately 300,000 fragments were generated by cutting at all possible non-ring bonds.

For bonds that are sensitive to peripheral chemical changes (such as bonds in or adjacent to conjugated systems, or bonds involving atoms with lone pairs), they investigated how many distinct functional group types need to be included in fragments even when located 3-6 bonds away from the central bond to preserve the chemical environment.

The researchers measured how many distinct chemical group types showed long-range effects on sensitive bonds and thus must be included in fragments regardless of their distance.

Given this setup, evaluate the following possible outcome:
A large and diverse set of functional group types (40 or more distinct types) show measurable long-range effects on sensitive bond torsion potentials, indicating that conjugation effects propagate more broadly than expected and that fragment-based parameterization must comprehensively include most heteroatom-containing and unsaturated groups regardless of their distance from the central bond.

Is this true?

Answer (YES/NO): NO